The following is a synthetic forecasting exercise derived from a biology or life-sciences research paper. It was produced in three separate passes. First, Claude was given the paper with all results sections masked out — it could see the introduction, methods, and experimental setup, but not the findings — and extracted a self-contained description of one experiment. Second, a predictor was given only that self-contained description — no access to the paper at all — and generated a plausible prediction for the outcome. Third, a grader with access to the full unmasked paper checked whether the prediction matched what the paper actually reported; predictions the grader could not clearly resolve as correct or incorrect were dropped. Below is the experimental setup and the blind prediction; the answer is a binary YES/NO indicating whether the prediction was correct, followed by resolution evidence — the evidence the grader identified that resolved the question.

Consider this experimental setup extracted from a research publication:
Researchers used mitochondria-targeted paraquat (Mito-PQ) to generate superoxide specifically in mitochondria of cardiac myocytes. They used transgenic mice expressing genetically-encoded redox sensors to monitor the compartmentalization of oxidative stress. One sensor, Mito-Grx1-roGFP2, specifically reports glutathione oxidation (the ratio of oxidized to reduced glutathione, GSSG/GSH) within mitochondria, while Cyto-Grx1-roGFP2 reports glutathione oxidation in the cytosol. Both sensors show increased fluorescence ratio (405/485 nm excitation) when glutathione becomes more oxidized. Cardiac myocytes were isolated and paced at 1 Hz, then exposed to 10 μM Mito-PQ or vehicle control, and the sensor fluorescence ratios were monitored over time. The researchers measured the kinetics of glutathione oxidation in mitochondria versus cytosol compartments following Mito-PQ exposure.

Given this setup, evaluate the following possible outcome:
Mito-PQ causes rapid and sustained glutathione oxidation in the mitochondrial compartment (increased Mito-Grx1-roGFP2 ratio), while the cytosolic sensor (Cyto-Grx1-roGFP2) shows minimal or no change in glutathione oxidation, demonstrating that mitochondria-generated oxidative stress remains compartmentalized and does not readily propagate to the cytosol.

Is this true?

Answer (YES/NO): NO